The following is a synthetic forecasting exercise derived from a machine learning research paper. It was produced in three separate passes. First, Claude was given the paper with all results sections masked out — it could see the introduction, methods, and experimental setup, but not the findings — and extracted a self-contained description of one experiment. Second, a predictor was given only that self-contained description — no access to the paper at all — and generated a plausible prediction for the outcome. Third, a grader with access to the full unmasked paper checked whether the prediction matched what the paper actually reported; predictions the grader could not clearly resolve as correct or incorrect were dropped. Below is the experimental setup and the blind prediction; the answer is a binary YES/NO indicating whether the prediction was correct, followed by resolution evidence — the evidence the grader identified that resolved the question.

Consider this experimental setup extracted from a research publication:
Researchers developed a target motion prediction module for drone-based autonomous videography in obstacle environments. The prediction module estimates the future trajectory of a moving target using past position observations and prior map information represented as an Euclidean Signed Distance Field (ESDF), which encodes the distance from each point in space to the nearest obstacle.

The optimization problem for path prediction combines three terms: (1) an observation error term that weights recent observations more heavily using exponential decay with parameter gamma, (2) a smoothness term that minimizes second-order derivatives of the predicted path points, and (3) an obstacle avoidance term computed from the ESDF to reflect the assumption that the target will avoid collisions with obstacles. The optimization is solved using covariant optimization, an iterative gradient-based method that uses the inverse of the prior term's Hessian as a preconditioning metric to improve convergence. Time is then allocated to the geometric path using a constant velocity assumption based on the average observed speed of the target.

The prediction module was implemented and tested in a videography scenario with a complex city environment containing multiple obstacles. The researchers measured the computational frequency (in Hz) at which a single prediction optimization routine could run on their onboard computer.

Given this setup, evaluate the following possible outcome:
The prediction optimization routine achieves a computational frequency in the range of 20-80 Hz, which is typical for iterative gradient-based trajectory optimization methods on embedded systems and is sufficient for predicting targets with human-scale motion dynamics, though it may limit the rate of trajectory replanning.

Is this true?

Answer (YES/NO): YES